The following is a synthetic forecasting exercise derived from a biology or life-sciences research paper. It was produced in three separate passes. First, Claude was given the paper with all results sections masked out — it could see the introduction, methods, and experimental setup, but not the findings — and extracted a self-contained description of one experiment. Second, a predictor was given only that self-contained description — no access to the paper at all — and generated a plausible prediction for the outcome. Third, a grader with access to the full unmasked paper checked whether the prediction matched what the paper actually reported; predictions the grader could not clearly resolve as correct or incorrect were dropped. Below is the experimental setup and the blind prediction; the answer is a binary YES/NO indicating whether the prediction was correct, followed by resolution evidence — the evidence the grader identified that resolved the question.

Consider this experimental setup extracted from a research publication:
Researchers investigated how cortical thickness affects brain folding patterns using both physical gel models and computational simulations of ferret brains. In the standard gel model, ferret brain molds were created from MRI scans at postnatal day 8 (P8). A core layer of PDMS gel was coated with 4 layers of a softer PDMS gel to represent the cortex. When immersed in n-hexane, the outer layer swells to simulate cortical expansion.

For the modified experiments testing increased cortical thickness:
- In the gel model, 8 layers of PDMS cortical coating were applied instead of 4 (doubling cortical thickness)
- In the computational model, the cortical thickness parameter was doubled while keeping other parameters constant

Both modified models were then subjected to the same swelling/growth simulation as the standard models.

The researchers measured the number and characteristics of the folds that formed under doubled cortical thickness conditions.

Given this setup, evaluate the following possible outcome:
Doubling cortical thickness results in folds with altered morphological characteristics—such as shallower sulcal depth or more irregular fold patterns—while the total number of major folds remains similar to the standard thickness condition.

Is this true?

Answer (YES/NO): NO